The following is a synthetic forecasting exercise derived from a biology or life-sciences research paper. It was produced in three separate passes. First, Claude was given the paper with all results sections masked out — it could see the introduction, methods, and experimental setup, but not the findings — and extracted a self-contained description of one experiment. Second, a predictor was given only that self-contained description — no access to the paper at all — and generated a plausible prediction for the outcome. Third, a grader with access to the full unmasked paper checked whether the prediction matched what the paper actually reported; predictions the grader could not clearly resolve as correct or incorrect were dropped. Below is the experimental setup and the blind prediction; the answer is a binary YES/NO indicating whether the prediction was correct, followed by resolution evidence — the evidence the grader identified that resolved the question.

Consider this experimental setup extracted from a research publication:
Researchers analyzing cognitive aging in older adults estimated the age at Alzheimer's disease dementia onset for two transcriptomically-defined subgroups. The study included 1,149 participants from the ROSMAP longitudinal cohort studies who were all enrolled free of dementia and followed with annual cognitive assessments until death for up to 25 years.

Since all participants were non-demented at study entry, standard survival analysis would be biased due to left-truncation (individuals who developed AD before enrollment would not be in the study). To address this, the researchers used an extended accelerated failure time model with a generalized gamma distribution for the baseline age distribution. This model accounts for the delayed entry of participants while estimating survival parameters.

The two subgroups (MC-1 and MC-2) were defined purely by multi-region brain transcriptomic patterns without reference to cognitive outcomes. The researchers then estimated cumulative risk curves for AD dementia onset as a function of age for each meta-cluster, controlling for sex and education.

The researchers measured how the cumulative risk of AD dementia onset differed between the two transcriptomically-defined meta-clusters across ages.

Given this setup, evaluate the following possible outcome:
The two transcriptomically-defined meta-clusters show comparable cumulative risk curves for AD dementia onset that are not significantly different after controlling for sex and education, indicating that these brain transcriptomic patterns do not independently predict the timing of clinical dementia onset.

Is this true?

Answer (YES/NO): NO